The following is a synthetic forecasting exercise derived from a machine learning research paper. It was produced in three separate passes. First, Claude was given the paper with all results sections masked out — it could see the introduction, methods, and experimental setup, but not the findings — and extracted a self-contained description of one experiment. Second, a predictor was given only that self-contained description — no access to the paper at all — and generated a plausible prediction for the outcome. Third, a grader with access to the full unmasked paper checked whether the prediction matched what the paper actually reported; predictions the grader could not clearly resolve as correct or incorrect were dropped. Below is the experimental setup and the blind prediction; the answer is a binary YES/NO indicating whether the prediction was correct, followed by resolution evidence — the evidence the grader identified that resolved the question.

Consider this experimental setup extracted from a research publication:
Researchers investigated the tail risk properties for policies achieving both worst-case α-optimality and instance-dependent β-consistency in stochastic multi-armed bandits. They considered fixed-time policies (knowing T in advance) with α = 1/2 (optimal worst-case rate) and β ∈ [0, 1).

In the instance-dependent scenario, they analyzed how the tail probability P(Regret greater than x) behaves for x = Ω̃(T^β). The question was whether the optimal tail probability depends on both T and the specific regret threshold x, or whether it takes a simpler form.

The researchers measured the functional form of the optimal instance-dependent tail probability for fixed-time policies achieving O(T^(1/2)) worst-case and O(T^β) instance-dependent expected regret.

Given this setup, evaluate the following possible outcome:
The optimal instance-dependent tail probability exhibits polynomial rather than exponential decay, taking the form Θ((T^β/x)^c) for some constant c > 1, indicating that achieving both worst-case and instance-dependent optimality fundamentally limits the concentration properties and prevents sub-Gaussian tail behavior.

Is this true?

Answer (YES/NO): NO